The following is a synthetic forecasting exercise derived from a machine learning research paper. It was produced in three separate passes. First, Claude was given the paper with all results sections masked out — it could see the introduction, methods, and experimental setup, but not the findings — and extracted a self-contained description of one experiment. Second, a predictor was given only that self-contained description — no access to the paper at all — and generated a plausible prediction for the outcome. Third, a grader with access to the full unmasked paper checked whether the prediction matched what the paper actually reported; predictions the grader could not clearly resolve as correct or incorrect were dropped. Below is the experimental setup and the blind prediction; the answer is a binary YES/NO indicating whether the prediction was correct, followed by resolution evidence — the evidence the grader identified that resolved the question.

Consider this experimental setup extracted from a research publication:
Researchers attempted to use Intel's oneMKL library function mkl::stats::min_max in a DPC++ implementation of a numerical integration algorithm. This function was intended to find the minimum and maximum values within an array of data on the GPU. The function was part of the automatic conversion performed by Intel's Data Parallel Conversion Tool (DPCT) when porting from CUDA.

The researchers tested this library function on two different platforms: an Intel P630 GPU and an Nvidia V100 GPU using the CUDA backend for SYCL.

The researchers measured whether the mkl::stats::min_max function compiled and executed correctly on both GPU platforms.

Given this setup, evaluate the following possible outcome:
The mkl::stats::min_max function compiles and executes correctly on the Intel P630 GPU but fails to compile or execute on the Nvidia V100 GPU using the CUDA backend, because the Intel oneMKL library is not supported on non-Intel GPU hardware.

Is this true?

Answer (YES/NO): YES